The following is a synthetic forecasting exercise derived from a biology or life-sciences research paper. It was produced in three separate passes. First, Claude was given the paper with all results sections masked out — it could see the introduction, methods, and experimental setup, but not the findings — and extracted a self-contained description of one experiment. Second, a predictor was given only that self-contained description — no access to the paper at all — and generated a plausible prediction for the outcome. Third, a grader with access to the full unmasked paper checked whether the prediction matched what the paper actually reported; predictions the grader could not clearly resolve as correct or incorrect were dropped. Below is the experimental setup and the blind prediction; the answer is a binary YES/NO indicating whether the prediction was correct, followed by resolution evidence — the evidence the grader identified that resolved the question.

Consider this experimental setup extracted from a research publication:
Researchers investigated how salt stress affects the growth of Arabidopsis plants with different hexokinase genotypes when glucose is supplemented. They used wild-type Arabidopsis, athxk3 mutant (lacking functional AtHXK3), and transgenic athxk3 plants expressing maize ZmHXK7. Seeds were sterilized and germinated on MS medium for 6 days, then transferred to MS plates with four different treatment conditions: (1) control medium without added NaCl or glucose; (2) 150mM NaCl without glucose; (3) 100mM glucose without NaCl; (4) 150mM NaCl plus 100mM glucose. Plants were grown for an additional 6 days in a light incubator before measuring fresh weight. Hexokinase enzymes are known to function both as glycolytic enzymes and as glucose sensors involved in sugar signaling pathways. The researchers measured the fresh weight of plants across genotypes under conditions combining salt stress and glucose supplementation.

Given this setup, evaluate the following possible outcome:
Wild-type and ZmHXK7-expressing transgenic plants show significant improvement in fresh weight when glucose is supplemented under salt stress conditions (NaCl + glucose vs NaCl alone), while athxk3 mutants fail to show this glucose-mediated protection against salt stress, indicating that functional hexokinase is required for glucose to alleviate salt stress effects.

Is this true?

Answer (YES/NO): NO